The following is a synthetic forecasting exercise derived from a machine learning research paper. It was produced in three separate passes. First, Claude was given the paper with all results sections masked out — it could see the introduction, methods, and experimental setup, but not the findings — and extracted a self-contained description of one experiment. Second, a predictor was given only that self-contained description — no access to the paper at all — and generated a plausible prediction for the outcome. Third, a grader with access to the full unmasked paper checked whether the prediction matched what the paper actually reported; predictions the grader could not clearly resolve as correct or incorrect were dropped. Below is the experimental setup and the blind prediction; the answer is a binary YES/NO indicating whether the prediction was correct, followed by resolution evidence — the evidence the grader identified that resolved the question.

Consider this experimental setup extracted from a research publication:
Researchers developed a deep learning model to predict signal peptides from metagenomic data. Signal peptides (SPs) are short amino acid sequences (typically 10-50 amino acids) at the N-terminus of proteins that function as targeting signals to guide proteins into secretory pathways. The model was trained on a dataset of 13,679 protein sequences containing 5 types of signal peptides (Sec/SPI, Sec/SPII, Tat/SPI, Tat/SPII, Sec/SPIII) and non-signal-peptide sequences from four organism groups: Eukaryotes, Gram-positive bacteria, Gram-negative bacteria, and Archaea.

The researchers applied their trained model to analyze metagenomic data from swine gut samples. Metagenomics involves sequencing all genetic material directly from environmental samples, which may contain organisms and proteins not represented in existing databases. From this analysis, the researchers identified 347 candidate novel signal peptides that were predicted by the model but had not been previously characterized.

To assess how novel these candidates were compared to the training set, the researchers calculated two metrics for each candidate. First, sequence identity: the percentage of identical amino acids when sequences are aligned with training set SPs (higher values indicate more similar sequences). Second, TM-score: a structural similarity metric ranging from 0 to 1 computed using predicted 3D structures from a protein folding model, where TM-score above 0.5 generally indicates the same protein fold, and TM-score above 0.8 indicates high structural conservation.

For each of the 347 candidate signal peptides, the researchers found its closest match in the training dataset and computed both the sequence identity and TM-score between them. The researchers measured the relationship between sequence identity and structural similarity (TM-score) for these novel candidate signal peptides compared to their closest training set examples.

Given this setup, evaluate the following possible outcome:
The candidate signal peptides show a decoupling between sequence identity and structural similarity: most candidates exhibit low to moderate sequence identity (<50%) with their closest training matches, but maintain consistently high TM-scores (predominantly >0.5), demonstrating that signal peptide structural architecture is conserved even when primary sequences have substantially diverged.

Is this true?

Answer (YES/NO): YES